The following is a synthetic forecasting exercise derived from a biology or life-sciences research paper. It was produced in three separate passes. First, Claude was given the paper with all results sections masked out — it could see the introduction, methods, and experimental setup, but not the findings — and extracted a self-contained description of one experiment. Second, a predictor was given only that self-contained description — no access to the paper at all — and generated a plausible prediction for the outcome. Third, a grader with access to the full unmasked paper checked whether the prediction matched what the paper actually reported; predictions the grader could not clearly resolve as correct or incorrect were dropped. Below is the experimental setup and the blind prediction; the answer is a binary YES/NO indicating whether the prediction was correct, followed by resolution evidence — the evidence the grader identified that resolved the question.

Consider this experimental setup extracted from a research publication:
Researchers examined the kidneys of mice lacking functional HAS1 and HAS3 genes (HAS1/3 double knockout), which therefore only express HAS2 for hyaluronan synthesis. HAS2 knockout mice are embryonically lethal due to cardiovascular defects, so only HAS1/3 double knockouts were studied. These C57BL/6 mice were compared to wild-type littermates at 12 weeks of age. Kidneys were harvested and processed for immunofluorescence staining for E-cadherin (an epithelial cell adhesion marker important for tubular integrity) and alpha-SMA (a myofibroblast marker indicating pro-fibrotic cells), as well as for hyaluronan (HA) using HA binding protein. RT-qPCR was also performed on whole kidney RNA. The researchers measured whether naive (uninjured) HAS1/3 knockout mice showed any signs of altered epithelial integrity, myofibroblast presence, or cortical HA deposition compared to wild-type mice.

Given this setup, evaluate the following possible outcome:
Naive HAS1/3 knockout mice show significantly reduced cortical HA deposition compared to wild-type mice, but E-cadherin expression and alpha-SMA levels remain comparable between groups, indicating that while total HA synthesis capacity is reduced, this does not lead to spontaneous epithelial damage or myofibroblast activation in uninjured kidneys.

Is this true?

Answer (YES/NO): NO